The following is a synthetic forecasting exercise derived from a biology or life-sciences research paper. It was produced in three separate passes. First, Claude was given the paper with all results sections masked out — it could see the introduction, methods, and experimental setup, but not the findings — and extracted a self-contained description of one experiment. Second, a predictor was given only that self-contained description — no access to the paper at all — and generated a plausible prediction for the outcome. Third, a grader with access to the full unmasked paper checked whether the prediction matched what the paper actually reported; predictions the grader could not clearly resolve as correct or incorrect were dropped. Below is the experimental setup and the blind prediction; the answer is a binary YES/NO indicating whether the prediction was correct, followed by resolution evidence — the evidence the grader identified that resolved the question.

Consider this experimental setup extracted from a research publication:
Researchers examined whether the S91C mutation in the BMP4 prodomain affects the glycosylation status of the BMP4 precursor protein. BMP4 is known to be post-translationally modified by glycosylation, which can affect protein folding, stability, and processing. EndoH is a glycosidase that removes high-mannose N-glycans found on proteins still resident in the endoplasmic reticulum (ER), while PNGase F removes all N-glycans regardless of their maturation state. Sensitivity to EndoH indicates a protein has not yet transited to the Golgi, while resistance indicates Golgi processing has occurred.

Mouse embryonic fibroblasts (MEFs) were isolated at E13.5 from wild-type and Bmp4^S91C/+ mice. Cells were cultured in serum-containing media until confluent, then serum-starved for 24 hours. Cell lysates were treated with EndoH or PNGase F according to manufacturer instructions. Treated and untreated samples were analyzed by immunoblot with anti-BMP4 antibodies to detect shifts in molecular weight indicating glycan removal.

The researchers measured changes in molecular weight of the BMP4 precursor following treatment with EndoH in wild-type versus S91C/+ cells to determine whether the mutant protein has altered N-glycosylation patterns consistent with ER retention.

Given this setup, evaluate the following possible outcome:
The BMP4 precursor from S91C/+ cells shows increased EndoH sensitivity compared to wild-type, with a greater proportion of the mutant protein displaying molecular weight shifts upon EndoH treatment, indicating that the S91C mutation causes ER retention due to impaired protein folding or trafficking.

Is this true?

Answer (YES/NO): NO